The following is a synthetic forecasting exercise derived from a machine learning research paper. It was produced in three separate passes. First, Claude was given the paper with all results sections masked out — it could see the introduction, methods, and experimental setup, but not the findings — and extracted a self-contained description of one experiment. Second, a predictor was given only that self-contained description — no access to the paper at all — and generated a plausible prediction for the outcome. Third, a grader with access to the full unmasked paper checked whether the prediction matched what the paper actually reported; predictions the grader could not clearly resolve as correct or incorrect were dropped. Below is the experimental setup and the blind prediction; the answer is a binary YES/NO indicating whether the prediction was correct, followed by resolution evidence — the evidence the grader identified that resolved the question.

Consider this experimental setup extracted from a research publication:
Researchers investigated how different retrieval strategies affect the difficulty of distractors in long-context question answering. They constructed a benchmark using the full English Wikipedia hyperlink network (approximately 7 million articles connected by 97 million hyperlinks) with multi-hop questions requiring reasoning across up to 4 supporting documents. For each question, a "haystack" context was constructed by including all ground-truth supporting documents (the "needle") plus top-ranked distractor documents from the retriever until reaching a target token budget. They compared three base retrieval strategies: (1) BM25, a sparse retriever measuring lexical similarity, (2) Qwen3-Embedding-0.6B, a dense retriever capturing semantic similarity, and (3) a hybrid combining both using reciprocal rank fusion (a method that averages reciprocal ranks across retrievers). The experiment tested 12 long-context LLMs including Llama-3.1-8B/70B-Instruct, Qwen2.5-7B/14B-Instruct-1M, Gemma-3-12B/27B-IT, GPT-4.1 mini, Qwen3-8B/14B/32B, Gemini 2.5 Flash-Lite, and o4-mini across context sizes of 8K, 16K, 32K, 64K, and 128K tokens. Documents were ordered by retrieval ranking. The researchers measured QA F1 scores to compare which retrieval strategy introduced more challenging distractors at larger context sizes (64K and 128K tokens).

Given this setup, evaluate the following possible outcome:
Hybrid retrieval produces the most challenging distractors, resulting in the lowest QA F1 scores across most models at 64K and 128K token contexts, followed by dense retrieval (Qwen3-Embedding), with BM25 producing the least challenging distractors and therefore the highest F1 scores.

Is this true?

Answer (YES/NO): NO